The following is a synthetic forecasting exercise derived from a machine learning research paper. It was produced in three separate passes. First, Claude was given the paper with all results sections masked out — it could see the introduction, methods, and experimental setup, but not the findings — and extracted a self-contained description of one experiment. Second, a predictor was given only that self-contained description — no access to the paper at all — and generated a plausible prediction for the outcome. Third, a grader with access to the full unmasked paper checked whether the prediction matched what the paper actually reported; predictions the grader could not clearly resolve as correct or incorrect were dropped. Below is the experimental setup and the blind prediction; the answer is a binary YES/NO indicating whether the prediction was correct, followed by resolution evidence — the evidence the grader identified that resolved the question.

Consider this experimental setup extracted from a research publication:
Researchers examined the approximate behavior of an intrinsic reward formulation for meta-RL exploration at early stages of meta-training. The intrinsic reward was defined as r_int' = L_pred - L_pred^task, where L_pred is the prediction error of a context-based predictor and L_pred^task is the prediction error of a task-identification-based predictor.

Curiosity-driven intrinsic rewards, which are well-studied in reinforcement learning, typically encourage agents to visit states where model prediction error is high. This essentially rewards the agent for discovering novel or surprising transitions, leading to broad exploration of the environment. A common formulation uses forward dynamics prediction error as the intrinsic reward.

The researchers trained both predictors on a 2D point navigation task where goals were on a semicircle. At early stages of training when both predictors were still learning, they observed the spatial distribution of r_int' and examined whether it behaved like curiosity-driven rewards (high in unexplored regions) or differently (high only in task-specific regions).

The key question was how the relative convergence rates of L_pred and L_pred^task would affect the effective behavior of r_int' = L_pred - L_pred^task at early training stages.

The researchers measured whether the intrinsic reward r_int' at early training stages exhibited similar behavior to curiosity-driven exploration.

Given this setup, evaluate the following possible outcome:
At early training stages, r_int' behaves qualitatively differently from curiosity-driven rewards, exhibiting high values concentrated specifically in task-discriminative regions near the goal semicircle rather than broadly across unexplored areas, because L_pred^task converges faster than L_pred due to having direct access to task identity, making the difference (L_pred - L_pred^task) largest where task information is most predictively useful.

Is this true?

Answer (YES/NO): NO